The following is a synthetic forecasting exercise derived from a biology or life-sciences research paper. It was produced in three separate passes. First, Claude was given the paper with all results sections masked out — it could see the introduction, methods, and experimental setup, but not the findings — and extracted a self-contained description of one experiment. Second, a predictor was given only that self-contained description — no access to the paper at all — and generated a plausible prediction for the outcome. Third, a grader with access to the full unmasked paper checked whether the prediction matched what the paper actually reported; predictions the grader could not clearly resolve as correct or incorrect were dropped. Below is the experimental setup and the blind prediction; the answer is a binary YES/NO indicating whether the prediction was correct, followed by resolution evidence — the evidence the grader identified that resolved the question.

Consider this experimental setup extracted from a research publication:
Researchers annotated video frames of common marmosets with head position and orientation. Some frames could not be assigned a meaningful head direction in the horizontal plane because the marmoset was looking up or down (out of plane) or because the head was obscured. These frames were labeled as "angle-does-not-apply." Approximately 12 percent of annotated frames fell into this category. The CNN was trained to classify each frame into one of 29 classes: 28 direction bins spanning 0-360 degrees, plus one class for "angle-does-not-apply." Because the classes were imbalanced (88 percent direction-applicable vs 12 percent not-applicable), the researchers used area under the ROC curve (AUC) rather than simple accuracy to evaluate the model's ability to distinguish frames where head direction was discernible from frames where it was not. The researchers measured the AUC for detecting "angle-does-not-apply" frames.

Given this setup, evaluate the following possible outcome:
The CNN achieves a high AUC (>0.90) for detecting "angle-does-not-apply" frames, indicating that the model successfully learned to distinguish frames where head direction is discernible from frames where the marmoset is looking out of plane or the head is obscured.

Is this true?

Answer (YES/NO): NO